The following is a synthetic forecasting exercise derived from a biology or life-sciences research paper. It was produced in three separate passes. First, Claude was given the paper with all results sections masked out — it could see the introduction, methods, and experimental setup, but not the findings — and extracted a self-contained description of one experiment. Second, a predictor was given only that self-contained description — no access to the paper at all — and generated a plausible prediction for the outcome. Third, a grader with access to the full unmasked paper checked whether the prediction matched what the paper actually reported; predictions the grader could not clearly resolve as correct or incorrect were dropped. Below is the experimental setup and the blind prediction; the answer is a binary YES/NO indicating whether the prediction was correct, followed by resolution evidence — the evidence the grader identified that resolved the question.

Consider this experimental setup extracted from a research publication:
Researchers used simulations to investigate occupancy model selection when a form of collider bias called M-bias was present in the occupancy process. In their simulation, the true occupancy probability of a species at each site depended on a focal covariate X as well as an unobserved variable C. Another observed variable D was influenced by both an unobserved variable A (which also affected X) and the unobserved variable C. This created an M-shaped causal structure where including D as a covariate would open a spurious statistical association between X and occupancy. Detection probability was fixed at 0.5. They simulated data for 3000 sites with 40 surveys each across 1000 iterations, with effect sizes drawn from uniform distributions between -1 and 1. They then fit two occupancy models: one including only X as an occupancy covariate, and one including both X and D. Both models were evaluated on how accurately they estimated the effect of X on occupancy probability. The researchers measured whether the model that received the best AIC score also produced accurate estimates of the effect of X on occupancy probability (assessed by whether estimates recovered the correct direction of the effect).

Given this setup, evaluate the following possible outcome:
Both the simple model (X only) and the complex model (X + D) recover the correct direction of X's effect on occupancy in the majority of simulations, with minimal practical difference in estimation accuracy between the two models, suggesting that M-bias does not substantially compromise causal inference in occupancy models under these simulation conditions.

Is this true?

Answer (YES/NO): NO